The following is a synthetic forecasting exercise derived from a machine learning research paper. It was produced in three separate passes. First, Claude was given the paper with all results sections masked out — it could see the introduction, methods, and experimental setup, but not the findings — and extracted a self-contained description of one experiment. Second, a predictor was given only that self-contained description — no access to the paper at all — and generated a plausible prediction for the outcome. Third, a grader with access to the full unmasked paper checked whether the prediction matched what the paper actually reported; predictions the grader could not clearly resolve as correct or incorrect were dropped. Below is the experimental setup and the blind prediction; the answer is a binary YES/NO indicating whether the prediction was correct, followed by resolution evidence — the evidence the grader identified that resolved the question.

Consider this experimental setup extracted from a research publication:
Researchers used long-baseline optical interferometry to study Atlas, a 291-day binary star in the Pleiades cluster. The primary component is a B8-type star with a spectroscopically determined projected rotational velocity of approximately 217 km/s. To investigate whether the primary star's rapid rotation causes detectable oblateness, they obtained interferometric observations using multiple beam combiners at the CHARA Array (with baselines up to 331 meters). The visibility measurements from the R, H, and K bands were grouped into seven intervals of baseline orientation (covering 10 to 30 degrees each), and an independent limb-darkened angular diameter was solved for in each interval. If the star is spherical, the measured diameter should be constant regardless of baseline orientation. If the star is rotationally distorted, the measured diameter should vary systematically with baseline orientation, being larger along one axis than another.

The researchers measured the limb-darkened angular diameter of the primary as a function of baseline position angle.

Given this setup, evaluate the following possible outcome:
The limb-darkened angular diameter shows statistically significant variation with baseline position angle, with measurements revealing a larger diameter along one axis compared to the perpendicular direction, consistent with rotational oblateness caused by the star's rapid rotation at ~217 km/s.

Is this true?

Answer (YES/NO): YES